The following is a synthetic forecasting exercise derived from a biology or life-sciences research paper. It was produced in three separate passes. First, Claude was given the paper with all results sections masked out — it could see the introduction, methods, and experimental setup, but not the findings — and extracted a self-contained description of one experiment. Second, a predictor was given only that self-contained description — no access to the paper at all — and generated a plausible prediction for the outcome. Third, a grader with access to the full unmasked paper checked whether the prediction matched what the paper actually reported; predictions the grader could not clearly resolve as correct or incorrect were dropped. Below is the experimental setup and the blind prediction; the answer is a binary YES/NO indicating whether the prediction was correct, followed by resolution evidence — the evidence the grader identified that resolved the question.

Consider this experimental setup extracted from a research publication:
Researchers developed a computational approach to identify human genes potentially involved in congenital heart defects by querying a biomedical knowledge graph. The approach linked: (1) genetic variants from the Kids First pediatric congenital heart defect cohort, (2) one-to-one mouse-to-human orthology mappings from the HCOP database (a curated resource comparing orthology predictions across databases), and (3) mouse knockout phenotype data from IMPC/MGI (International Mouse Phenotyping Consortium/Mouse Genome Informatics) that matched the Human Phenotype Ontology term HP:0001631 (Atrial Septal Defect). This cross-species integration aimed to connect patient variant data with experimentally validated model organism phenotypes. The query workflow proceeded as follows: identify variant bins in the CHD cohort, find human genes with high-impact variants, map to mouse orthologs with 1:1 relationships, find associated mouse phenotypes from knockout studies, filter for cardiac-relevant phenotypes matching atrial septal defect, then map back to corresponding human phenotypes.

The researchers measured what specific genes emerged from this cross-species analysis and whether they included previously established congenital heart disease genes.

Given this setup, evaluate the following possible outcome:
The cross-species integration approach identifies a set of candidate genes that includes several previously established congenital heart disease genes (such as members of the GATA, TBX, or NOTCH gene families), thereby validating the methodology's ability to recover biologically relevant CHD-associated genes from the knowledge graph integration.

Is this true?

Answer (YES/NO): YES